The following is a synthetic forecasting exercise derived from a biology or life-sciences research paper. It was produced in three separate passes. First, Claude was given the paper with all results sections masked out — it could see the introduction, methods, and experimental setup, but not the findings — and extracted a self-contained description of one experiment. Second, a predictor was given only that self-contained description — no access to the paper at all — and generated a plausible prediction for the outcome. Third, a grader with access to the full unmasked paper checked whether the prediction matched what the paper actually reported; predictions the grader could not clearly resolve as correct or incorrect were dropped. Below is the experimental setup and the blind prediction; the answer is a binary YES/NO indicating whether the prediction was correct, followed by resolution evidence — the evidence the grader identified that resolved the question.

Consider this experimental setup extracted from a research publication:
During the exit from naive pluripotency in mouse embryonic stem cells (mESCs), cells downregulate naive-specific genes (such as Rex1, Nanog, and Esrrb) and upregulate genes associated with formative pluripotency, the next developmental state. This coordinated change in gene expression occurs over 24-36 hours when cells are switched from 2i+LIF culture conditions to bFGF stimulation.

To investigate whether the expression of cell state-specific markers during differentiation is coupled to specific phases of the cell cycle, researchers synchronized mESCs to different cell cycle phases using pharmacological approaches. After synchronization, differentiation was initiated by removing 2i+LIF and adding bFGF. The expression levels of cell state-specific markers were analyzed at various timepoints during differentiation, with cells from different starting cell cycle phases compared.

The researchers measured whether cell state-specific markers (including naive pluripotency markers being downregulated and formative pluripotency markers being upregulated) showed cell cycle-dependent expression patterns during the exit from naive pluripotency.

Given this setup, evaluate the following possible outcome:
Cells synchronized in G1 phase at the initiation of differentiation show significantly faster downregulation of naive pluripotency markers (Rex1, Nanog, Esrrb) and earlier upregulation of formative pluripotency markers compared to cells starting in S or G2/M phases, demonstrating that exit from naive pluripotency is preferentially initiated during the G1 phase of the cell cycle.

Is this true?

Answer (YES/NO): NO